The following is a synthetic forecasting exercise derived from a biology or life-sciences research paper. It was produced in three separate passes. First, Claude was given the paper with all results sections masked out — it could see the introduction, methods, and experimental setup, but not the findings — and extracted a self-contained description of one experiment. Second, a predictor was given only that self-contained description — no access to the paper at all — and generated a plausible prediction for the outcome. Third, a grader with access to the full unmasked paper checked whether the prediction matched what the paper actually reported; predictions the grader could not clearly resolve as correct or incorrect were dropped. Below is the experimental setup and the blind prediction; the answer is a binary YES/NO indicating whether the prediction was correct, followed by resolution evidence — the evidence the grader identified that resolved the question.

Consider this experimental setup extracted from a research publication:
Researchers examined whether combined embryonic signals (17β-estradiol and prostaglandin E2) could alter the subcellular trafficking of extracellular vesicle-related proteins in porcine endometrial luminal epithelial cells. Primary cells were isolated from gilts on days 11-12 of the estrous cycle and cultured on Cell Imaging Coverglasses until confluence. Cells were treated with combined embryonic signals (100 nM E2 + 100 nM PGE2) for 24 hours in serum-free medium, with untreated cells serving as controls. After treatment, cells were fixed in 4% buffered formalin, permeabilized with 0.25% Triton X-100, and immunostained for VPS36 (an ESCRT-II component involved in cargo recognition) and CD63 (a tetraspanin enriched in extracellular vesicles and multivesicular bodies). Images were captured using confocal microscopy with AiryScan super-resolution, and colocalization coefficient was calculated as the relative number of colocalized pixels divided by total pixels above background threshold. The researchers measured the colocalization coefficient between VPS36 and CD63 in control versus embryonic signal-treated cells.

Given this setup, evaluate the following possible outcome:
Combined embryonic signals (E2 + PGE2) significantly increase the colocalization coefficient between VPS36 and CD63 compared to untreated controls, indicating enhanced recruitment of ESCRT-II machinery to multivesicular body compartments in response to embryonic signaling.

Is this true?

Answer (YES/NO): NO